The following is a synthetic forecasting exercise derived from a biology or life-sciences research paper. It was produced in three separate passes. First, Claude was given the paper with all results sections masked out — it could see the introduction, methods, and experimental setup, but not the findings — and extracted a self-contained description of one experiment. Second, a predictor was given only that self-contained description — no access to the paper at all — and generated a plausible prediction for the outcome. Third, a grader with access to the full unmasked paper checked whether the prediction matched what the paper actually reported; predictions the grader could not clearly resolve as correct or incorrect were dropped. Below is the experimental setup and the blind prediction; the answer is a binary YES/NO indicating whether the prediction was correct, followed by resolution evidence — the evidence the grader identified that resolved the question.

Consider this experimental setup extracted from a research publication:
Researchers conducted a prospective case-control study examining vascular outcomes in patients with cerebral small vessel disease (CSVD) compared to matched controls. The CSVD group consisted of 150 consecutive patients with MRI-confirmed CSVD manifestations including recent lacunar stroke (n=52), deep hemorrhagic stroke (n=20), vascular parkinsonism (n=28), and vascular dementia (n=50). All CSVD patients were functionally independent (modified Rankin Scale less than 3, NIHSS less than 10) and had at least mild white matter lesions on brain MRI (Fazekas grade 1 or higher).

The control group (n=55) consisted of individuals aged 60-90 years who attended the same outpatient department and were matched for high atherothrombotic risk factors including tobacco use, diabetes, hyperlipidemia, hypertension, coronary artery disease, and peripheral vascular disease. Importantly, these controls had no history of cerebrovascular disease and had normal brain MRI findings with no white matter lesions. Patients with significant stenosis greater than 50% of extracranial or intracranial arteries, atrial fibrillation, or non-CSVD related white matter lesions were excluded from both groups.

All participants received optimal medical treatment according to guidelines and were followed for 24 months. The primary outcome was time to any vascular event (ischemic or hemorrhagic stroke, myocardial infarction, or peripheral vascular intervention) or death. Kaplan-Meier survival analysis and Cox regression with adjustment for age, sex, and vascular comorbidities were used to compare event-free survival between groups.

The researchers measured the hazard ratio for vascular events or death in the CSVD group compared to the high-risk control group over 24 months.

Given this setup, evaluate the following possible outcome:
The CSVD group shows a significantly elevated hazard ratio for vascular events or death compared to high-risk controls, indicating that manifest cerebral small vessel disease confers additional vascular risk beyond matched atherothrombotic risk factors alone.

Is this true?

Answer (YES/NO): YES